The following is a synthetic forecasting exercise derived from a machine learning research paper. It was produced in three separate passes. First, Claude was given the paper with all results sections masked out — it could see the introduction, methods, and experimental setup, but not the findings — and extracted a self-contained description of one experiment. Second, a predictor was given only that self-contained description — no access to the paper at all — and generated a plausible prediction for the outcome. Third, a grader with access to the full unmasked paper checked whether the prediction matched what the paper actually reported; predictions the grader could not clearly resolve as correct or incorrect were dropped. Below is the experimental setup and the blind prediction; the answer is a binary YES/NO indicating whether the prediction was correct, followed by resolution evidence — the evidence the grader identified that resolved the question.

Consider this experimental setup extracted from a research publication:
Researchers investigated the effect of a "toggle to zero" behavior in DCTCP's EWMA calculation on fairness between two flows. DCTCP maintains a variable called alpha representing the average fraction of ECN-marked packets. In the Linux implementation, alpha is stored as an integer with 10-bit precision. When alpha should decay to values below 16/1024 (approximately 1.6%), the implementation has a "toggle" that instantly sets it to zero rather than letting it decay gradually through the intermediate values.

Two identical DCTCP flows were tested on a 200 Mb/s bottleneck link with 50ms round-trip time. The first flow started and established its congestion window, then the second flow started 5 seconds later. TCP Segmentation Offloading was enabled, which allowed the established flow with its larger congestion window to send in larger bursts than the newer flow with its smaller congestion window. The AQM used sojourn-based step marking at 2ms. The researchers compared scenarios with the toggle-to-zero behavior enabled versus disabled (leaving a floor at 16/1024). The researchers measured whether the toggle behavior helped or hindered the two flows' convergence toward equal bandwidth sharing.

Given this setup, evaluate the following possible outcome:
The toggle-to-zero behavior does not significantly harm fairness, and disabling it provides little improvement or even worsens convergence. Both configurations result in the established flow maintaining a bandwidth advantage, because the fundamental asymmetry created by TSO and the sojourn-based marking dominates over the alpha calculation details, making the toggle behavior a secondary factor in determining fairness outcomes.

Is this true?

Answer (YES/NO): NO